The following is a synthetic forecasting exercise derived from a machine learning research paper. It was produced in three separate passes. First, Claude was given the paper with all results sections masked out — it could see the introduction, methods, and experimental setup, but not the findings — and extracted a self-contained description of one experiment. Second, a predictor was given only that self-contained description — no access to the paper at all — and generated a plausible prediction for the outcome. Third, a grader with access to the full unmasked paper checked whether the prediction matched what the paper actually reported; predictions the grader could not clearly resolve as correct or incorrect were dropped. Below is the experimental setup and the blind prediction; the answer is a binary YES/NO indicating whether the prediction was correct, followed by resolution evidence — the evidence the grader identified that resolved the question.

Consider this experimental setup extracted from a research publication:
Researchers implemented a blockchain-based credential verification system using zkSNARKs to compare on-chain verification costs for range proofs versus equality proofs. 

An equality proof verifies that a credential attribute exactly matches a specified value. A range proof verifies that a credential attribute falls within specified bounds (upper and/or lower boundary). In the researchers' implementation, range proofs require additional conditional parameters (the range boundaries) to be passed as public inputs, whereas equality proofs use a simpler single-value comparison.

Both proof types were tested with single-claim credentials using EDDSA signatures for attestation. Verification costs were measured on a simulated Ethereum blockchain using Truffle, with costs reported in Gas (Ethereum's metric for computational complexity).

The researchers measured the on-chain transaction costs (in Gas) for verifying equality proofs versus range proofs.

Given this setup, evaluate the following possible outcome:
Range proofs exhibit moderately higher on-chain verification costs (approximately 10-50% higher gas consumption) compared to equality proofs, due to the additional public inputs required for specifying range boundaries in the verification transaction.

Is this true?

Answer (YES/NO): NO